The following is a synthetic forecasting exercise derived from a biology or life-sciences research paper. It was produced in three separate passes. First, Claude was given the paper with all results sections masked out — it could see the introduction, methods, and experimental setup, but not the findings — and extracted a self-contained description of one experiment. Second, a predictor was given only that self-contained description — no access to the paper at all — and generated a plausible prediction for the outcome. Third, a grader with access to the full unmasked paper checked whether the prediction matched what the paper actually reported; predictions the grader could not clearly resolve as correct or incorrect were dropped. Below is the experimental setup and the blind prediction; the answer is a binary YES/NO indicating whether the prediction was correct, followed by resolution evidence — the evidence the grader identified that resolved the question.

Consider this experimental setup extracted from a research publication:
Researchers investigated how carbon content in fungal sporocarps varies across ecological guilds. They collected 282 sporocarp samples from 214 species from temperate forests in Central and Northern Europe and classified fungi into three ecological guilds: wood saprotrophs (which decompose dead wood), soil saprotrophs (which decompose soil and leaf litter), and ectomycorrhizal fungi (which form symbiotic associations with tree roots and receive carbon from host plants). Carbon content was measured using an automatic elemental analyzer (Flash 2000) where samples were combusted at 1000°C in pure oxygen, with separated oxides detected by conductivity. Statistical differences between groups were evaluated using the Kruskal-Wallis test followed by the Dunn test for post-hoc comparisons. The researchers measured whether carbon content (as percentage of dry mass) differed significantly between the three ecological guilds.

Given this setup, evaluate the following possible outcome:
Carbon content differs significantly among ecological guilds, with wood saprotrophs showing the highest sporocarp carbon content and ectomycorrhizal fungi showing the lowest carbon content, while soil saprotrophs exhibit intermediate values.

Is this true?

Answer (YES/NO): NO